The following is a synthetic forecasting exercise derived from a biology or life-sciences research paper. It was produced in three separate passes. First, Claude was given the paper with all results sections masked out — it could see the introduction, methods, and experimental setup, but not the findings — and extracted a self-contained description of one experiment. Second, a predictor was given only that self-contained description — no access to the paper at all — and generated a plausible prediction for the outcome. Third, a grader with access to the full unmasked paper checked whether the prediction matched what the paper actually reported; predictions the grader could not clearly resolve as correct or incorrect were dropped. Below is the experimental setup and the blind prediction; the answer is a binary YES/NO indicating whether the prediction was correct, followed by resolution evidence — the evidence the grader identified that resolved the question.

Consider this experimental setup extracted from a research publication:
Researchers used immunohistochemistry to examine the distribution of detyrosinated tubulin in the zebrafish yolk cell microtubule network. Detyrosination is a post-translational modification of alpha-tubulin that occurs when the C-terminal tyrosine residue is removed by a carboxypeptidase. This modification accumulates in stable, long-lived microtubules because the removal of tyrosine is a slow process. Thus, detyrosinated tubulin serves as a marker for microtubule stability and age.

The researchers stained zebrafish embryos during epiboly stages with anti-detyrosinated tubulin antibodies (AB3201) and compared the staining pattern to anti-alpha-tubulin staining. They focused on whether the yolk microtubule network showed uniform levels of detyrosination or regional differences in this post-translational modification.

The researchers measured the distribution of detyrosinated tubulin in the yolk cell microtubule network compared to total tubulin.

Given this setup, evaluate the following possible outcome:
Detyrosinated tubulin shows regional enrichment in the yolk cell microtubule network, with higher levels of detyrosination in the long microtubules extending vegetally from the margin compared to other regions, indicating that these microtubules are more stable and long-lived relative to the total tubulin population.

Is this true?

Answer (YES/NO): NO